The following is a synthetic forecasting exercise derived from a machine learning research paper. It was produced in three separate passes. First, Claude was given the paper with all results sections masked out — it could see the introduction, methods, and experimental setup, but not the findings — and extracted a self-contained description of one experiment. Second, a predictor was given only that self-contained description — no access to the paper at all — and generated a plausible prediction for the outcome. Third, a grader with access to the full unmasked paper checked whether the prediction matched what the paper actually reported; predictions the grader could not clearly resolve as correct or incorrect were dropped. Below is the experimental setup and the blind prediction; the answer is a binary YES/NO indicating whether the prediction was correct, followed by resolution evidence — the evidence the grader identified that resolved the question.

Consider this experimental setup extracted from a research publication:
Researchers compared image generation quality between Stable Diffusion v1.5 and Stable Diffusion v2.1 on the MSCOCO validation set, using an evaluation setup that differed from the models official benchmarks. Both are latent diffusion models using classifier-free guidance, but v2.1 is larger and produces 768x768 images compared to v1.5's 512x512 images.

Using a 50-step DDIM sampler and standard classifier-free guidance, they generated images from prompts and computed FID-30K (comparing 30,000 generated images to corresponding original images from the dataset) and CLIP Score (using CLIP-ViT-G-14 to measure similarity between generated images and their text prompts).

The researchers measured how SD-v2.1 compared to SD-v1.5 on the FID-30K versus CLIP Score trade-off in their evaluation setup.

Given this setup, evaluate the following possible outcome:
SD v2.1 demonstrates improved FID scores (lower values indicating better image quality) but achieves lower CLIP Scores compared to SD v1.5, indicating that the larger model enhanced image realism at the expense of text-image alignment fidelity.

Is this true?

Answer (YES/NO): NO